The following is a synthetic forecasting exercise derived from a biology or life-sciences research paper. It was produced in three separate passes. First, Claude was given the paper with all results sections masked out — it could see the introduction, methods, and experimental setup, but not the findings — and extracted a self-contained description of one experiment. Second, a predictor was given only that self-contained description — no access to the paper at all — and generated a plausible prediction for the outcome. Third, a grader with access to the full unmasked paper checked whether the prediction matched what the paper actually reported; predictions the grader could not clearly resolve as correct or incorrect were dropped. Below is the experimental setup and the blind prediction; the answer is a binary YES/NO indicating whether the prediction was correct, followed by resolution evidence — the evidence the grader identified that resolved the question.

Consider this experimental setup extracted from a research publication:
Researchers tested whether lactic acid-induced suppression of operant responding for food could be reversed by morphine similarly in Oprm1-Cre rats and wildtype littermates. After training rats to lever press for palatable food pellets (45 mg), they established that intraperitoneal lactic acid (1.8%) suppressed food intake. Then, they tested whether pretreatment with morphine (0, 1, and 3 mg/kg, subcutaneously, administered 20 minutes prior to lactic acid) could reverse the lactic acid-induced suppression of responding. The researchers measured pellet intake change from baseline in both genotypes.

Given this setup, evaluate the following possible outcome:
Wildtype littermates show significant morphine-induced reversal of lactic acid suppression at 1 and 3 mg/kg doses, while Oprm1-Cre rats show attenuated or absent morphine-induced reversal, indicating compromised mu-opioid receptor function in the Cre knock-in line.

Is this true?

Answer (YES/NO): NO